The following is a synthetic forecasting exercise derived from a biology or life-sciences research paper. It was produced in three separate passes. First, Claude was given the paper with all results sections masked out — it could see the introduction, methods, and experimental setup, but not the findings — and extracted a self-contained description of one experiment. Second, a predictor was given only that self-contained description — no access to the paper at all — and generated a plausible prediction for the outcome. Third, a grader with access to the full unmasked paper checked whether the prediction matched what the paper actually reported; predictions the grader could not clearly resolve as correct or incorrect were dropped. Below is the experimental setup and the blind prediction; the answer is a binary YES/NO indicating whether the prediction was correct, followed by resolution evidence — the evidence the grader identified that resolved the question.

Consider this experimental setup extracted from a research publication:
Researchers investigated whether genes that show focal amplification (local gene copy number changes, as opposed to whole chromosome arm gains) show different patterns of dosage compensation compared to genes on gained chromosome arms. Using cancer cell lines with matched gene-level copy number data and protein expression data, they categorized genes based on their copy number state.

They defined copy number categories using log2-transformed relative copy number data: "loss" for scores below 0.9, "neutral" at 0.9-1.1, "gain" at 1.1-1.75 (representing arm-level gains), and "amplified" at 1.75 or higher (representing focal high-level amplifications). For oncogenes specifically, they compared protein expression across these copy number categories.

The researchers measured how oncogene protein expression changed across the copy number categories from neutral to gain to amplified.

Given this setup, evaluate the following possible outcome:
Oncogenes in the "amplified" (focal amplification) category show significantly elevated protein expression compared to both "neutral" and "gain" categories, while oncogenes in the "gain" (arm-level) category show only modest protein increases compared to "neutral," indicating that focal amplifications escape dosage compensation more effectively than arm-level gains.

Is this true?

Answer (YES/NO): YES